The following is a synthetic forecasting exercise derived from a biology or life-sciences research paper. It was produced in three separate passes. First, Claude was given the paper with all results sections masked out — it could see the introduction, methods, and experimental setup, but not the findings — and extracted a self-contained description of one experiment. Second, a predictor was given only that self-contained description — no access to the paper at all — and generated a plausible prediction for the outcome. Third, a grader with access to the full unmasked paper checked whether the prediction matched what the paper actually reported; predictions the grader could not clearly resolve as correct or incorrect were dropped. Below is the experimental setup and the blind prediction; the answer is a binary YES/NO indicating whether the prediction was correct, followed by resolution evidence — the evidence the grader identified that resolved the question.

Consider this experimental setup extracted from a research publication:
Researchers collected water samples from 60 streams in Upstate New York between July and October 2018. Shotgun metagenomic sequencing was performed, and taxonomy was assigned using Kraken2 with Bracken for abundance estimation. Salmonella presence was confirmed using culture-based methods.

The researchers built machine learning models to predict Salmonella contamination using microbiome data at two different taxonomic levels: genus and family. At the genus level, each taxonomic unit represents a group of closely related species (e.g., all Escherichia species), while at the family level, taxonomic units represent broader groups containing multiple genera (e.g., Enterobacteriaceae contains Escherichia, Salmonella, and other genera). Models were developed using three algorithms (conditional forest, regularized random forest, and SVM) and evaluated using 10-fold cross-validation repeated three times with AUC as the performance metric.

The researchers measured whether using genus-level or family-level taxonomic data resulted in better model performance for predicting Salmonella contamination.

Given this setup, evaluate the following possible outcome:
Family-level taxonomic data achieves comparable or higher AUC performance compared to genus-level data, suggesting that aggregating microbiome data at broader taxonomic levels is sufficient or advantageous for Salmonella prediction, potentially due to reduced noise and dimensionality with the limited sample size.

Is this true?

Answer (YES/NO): YES